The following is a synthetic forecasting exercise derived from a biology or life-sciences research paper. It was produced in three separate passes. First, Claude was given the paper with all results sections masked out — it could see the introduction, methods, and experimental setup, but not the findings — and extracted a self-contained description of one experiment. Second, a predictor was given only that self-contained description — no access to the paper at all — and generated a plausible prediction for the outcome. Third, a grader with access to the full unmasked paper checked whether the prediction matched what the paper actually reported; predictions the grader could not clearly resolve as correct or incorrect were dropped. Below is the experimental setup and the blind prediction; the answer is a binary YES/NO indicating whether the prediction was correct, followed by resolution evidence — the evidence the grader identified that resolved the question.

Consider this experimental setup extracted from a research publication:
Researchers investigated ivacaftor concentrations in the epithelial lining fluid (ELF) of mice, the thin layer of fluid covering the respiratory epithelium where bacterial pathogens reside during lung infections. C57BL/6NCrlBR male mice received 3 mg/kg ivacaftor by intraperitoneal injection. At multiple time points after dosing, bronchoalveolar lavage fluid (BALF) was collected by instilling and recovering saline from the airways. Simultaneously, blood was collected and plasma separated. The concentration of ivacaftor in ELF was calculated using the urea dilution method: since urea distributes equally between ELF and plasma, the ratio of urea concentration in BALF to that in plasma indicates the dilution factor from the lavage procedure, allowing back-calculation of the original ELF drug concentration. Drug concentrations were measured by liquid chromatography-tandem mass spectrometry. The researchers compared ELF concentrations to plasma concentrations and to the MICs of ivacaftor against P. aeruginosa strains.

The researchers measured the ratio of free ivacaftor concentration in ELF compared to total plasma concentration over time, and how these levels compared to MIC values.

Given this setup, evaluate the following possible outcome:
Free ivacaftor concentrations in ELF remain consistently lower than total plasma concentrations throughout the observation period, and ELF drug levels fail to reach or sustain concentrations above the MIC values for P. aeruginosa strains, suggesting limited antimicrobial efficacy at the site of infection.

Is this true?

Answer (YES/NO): YES